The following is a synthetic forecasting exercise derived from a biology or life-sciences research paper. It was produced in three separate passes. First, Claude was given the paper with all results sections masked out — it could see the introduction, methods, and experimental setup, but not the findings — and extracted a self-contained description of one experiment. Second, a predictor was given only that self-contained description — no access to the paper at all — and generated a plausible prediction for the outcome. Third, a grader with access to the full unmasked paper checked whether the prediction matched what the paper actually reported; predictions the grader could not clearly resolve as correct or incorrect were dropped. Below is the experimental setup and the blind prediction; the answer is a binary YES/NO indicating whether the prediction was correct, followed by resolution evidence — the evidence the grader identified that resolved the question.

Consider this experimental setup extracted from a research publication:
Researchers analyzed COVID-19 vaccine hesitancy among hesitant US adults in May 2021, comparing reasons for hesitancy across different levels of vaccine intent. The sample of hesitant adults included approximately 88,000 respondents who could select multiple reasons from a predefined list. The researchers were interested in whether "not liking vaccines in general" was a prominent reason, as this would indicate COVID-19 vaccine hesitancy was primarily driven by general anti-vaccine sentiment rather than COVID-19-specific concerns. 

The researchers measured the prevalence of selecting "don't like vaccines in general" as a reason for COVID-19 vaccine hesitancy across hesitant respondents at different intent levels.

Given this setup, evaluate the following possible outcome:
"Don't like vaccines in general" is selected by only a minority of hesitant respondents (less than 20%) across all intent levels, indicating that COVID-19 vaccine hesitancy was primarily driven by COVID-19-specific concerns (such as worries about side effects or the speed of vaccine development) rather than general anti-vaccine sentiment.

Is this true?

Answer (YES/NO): YES